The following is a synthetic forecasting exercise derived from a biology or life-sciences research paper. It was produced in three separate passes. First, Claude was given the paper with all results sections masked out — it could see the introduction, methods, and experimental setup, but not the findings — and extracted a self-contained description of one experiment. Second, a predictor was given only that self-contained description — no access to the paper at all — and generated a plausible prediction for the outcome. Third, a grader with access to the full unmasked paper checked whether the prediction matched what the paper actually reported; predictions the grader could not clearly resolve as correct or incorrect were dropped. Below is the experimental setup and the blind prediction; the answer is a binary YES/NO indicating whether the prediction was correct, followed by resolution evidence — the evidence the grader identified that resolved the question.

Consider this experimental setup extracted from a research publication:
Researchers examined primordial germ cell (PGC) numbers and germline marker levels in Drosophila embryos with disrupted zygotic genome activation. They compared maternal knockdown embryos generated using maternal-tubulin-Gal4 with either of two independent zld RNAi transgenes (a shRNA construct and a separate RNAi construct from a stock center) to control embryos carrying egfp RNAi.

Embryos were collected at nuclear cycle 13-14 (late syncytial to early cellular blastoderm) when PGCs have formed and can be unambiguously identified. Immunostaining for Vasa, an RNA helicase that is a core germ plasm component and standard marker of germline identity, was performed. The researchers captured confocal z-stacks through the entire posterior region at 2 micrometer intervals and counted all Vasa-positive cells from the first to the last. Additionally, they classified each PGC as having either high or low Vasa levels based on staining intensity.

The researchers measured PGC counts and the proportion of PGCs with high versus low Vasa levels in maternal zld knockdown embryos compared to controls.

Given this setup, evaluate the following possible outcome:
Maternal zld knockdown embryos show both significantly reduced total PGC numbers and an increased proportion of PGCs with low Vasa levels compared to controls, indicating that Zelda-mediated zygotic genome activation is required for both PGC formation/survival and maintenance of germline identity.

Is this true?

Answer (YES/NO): YES